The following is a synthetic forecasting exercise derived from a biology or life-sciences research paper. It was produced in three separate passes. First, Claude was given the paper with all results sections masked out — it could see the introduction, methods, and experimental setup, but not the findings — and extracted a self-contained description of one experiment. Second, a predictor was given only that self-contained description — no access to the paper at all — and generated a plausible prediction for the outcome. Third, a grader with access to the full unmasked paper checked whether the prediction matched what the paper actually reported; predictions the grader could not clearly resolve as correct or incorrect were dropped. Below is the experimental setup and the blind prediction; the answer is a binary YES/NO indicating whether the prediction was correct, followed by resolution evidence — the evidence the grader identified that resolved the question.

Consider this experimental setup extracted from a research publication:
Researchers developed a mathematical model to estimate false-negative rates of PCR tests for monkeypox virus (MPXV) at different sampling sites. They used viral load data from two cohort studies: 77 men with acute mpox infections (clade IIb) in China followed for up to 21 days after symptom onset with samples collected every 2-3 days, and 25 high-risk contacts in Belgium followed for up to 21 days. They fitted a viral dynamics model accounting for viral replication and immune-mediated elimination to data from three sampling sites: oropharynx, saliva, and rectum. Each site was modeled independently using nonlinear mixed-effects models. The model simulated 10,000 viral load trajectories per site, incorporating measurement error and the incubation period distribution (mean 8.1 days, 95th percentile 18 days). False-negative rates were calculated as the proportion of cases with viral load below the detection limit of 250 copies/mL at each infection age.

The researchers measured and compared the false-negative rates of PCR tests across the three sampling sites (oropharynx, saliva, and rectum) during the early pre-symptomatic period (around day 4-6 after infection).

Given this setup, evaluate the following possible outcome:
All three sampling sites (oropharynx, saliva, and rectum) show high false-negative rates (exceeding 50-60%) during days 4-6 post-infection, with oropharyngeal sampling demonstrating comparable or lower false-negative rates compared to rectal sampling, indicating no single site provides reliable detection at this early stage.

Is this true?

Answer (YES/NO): NO